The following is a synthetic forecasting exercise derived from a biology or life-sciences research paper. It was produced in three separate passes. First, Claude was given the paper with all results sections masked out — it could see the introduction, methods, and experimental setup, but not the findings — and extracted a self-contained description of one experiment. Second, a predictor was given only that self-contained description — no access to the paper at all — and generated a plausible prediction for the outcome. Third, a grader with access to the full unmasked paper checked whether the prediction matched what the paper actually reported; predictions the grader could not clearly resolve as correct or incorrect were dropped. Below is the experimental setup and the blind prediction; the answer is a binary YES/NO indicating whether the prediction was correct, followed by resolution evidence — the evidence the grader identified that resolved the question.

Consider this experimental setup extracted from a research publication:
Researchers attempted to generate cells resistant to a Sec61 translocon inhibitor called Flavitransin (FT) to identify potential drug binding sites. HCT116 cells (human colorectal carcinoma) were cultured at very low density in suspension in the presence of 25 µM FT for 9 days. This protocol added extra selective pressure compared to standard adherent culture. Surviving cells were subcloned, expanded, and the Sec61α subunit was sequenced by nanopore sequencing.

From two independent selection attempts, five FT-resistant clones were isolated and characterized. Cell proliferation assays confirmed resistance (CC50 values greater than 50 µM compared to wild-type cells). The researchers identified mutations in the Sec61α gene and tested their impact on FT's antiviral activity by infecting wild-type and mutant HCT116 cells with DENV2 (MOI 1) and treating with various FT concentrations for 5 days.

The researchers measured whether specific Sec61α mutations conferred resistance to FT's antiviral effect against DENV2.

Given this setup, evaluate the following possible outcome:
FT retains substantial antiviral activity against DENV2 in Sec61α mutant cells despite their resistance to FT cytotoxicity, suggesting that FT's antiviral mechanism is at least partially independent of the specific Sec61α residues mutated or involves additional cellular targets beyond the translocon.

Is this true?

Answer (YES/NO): NO